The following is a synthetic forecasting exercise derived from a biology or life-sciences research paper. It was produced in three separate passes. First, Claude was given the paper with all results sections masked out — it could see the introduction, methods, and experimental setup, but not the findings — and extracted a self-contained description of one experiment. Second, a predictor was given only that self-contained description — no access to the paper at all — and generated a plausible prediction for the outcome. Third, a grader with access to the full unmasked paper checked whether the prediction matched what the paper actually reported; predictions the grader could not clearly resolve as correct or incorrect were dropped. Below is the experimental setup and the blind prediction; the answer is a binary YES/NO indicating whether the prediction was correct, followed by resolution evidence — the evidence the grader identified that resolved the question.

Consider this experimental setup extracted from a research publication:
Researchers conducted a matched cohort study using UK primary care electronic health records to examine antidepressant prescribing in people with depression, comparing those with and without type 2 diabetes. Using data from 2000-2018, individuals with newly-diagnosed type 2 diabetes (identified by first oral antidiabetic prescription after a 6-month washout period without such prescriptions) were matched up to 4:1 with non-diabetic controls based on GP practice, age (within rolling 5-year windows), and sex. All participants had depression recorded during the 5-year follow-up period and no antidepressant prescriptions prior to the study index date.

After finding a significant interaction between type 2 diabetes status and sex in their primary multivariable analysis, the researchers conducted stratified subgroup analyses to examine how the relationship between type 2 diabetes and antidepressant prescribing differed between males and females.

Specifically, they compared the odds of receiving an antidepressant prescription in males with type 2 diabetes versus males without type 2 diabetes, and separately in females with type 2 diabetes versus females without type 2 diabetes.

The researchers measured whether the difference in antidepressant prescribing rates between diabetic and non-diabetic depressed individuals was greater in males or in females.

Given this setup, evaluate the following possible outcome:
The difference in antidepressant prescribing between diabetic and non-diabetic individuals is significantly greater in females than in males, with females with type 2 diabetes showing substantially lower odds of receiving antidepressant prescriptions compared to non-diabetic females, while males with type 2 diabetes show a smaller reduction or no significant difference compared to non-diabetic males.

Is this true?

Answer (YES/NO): NO